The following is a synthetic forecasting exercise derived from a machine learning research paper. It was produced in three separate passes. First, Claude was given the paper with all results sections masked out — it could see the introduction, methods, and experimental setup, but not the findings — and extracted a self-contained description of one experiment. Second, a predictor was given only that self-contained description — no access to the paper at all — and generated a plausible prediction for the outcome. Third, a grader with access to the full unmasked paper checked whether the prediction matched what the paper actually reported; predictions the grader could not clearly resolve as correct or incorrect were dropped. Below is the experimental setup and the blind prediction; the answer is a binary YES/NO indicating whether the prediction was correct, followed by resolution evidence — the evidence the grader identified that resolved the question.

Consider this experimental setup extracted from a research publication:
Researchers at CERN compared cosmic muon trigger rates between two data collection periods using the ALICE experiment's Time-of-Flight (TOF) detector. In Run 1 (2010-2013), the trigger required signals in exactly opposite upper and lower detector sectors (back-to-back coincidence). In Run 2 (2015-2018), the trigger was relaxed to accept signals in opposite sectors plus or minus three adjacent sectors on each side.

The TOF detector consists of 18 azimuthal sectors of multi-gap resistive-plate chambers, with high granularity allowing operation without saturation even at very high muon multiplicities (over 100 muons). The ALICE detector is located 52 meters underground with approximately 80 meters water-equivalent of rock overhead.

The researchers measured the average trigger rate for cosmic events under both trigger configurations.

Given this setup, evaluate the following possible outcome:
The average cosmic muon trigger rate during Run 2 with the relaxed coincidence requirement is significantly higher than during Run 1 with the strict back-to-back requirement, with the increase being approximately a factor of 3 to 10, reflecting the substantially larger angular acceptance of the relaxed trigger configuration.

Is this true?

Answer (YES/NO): YES